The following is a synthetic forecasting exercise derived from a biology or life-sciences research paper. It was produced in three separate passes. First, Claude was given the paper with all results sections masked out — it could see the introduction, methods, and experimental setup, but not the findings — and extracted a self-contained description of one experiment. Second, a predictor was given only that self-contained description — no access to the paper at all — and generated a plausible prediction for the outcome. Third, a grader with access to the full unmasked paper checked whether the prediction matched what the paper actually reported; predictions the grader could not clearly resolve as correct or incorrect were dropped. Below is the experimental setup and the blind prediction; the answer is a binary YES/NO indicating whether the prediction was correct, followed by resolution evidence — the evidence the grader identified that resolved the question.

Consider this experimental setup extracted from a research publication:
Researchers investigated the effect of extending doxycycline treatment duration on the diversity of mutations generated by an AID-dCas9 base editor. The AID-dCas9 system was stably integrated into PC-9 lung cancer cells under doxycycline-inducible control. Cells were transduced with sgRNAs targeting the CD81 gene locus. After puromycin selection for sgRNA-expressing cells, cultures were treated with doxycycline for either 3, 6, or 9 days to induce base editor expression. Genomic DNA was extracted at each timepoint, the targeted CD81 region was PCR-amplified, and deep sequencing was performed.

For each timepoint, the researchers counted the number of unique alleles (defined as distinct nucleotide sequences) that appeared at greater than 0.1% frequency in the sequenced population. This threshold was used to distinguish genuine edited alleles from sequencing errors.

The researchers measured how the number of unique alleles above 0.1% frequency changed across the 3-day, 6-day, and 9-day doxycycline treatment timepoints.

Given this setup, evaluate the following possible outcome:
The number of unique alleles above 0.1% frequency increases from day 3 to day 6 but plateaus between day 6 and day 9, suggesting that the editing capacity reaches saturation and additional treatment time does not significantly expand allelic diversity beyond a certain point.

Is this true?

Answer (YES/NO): YES